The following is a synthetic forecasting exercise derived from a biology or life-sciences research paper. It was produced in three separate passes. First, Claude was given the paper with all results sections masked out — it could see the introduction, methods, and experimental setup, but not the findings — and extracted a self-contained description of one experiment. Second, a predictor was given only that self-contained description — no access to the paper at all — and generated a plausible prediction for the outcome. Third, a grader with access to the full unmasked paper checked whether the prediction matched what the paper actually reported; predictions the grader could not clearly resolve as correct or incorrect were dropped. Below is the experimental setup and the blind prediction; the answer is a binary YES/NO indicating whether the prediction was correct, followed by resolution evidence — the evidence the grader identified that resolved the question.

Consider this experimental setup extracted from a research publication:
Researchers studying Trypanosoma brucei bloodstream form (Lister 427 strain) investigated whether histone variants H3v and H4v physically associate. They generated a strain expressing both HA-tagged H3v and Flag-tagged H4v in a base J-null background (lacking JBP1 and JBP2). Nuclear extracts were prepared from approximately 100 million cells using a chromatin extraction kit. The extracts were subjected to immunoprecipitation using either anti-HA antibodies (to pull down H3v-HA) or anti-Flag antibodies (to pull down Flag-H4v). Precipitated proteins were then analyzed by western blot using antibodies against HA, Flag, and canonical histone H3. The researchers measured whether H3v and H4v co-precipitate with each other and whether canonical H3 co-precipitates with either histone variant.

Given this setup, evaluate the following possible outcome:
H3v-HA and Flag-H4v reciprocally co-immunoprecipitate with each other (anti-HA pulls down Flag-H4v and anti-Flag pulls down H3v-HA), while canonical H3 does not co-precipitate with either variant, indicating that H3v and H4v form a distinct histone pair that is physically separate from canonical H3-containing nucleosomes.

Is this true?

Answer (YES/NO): NO